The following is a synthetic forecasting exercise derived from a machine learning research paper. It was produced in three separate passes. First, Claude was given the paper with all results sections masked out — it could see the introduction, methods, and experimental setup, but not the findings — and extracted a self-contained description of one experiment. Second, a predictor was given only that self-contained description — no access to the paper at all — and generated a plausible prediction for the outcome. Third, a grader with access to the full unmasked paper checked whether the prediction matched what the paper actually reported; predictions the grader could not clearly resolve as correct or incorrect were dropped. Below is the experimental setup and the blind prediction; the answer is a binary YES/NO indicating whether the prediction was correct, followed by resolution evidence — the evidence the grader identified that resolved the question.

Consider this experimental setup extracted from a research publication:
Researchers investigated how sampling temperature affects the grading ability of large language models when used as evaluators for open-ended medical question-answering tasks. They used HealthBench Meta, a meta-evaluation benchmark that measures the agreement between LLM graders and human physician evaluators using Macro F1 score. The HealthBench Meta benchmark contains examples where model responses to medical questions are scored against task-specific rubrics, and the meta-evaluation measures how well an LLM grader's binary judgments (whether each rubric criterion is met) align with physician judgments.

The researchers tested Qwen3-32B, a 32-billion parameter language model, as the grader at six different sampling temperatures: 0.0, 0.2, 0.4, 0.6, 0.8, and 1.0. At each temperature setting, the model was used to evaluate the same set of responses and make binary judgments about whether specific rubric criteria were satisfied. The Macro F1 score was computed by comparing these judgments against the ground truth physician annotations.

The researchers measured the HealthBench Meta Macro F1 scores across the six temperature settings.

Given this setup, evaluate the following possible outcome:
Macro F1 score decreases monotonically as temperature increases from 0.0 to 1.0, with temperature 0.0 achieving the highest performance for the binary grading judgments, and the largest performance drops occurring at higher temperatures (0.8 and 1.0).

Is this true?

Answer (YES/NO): NO